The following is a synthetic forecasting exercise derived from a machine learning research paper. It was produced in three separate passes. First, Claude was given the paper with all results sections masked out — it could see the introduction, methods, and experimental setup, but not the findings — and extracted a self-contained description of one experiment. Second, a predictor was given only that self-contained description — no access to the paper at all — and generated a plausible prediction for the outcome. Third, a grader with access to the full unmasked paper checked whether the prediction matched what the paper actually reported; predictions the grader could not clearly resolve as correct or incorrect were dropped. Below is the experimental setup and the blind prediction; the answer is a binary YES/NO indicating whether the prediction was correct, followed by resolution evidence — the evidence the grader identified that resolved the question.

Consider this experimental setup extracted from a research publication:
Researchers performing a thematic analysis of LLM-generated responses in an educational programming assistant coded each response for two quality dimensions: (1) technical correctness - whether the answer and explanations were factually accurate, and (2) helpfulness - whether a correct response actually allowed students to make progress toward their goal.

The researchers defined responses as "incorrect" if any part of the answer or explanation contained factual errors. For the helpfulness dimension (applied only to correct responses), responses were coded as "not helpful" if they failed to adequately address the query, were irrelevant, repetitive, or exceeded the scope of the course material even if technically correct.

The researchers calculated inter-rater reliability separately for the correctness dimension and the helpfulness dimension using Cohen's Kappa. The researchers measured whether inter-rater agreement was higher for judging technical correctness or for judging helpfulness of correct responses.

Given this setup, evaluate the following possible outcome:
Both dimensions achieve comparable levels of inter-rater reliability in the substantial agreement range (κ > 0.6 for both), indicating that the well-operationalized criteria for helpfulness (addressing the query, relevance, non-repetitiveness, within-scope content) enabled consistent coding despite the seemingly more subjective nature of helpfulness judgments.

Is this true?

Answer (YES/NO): YES